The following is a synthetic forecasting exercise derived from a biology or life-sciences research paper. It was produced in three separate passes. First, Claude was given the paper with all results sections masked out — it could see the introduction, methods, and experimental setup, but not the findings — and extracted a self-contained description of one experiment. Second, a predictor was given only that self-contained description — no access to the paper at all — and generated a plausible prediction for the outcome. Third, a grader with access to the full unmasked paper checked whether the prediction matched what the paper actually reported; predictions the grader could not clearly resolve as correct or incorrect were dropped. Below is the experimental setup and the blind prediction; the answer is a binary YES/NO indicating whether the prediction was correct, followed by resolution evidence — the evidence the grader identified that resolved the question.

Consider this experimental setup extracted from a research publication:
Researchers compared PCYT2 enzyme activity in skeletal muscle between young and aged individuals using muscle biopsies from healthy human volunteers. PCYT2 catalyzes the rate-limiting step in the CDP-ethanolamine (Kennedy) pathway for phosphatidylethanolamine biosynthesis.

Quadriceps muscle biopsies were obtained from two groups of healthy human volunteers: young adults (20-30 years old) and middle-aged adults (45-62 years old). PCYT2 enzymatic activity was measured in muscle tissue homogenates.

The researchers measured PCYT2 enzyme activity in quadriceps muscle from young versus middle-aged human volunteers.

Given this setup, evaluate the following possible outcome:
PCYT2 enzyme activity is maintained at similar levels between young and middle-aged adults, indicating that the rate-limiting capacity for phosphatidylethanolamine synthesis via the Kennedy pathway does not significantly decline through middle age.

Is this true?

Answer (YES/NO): NO